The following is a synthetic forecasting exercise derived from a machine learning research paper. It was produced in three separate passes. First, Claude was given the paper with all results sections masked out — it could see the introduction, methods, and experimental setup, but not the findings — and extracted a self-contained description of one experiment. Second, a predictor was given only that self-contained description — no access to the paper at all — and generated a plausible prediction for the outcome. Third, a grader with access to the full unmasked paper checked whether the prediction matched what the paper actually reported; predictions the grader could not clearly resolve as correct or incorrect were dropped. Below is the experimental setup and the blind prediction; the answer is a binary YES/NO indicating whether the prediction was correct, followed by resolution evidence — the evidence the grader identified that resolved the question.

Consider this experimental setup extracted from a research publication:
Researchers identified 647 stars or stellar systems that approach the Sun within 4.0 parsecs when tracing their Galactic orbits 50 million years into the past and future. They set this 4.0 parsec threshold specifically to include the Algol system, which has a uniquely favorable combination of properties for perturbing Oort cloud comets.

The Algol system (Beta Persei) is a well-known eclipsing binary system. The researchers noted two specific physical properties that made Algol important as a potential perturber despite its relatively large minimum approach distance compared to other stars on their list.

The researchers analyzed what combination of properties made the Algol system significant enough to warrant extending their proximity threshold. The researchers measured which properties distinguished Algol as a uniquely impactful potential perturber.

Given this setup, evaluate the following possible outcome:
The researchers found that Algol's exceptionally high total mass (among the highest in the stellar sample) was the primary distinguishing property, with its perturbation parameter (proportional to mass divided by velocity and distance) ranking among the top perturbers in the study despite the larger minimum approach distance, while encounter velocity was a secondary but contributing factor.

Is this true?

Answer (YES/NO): NO